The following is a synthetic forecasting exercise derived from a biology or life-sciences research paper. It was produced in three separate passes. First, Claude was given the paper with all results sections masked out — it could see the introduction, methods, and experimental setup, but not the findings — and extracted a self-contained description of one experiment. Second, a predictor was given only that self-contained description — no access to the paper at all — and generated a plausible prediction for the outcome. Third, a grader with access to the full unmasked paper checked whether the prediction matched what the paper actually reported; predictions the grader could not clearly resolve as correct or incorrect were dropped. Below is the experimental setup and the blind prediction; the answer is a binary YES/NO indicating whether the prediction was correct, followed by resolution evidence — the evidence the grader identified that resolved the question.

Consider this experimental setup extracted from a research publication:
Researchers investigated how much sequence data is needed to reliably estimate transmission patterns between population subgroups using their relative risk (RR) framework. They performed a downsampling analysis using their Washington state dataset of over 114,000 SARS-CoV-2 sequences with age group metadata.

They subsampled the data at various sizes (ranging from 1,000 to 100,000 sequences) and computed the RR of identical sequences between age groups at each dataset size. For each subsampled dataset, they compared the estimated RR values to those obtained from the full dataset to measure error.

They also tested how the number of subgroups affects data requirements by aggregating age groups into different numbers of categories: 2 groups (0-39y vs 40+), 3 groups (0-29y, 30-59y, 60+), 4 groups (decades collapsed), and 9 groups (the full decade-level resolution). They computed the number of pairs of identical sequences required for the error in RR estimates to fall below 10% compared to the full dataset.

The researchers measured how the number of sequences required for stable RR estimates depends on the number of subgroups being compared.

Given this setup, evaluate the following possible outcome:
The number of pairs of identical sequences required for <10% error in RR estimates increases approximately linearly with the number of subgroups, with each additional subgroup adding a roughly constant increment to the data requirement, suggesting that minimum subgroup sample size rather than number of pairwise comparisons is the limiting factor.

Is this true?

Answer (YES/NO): NO